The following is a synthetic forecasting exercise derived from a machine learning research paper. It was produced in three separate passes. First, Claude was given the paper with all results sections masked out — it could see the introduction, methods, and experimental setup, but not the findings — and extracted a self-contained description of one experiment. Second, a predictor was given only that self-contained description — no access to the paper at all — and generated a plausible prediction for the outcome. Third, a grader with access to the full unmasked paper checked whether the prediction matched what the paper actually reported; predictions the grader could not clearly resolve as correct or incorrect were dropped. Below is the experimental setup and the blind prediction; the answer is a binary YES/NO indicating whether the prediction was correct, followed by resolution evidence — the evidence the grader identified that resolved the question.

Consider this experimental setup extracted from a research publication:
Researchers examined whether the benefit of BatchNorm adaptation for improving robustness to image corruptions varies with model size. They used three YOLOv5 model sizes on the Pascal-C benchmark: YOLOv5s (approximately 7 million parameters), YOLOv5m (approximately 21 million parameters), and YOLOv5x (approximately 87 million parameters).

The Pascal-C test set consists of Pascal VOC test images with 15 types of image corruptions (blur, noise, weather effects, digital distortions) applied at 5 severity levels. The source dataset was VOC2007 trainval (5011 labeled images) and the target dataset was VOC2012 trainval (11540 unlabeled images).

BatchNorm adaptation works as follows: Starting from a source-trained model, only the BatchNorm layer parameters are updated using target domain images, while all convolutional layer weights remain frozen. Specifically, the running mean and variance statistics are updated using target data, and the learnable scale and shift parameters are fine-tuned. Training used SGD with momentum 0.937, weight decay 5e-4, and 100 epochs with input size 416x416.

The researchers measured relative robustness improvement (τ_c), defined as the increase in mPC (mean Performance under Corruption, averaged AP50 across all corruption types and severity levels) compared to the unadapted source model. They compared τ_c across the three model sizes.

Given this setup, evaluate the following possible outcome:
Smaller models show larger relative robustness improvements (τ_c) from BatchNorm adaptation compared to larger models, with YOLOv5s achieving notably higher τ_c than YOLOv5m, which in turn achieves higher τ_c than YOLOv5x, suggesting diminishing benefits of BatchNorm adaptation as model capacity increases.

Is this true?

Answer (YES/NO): NO